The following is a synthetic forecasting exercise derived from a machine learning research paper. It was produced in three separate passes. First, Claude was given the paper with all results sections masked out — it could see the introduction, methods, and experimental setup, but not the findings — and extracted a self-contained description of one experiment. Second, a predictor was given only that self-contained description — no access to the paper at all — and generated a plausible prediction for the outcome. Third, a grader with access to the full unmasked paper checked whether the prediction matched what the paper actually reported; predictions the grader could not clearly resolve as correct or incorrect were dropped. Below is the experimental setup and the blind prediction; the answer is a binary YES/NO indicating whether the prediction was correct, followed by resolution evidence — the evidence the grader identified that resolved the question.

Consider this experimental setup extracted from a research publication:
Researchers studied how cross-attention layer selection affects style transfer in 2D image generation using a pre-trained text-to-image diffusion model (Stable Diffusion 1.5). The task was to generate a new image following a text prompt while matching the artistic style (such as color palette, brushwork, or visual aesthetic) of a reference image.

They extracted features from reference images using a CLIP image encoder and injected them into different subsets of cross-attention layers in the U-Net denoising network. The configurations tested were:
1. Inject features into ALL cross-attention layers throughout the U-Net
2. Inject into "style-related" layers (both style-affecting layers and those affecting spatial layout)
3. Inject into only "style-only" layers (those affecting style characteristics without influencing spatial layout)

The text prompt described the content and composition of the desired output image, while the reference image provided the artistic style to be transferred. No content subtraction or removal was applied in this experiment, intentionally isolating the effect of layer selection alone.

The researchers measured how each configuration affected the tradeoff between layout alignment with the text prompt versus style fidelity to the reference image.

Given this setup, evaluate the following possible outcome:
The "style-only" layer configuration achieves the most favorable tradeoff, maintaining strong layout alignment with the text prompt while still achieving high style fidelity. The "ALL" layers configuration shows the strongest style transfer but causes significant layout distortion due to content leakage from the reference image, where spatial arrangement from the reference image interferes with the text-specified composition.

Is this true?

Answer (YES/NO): NO